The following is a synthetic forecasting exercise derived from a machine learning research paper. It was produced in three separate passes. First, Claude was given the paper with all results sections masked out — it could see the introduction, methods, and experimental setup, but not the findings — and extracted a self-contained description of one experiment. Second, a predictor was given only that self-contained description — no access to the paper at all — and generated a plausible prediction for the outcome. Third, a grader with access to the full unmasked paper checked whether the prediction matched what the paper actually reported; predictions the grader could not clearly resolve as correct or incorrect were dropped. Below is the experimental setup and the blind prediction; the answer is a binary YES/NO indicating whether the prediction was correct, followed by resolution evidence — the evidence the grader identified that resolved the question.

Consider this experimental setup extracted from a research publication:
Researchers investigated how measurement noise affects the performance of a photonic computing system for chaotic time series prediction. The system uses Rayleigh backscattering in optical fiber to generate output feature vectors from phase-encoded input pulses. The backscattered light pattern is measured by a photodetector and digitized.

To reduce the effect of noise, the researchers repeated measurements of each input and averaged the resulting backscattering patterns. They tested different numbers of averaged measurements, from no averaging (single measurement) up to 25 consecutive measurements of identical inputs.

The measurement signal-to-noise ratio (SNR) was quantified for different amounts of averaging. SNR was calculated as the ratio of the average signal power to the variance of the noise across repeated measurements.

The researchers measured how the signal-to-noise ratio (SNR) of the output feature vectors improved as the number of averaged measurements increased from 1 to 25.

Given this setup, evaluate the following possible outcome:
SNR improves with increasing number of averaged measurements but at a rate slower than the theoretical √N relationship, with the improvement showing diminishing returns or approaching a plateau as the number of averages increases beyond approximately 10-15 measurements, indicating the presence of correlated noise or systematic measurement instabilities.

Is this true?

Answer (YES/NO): YES